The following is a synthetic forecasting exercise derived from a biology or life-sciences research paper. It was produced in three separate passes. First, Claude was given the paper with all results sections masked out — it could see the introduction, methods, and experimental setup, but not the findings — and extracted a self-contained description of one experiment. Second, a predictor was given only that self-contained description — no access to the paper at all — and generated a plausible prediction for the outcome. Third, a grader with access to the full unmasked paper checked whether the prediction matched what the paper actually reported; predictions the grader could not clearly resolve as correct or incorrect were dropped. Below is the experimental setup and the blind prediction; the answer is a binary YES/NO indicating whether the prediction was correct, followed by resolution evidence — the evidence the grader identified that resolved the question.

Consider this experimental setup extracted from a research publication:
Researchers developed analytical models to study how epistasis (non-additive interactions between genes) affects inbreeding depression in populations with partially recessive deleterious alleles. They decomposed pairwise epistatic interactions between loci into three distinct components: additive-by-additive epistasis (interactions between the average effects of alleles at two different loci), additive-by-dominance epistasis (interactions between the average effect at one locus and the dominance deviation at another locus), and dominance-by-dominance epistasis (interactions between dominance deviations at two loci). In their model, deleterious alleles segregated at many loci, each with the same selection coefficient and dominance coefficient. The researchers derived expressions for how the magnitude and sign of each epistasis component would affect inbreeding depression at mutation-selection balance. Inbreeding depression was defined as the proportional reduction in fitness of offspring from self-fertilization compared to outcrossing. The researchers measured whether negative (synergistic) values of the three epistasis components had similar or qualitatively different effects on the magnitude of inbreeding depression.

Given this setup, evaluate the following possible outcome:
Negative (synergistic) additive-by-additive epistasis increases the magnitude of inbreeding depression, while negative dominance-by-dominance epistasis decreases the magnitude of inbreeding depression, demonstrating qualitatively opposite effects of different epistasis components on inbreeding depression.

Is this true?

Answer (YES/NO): NO